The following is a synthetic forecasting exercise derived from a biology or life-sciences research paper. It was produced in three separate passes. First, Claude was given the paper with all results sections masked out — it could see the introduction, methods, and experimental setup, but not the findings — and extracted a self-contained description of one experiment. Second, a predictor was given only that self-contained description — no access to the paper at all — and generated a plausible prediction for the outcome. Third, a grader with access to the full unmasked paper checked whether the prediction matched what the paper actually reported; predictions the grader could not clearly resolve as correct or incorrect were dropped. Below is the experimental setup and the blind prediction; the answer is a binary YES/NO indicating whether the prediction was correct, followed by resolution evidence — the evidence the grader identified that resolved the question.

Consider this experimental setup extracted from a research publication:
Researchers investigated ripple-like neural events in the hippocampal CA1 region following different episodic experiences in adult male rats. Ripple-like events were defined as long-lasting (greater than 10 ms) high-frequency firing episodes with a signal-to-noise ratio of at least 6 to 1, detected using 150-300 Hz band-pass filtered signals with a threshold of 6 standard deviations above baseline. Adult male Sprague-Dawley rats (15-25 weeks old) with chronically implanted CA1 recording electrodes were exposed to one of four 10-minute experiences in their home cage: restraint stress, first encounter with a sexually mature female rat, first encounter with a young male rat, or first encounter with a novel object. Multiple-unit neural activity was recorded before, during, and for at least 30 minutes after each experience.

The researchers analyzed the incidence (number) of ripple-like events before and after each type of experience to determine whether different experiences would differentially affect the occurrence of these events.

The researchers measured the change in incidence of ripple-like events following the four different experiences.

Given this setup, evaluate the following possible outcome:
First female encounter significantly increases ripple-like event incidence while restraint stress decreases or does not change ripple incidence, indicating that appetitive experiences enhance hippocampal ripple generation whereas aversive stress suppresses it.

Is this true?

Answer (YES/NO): NO